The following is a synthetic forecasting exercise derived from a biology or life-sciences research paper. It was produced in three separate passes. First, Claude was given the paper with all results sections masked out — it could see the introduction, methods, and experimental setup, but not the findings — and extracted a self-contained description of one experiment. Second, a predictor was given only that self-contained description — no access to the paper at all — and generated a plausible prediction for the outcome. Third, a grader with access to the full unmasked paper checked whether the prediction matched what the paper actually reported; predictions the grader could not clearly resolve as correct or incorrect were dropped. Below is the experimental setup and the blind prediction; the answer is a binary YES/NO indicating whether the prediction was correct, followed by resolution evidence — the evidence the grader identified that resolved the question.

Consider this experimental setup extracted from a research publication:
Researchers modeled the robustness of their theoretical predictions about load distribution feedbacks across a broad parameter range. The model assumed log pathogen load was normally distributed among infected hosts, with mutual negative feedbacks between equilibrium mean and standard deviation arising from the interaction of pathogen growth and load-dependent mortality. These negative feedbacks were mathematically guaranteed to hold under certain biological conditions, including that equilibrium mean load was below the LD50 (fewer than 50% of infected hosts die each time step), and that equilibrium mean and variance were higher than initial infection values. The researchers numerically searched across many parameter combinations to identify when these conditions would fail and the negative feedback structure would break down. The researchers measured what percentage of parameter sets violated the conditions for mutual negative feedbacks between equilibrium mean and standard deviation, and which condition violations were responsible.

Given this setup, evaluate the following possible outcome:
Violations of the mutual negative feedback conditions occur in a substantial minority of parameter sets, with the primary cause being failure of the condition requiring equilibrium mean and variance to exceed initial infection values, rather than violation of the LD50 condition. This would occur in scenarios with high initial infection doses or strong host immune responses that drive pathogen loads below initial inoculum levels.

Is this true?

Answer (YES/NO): NO